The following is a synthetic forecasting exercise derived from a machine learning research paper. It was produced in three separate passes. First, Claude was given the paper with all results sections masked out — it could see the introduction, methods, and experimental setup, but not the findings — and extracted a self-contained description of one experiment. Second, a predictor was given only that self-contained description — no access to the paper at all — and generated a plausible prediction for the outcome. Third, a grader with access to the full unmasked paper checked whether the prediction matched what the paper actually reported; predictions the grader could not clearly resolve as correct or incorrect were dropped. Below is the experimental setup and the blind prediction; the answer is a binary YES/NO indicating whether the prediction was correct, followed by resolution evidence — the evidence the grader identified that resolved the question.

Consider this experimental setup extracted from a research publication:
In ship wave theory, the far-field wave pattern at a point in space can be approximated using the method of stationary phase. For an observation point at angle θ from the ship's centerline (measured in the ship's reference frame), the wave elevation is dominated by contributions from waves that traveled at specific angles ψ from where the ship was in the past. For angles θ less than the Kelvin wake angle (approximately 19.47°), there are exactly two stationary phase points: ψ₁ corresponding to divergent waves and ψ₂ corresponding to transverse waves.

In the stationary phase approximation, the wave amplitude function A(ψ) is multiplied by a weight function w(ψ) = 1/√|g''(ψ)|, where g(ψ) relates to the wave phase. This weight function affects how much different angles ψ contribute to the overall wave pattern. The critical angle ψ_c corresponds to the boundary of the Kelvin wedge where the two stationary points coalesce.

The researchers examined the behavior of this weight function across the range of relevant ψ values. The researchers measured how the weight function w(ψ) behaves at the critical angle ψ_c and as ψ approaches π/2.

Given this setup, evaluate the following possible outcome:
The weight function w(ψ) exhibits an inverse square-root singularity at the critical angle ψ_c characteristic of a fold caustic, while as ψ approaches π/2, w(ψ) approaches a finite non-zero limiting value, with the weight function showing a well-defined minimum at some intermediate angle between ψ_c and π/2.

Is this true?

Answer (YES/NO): NO